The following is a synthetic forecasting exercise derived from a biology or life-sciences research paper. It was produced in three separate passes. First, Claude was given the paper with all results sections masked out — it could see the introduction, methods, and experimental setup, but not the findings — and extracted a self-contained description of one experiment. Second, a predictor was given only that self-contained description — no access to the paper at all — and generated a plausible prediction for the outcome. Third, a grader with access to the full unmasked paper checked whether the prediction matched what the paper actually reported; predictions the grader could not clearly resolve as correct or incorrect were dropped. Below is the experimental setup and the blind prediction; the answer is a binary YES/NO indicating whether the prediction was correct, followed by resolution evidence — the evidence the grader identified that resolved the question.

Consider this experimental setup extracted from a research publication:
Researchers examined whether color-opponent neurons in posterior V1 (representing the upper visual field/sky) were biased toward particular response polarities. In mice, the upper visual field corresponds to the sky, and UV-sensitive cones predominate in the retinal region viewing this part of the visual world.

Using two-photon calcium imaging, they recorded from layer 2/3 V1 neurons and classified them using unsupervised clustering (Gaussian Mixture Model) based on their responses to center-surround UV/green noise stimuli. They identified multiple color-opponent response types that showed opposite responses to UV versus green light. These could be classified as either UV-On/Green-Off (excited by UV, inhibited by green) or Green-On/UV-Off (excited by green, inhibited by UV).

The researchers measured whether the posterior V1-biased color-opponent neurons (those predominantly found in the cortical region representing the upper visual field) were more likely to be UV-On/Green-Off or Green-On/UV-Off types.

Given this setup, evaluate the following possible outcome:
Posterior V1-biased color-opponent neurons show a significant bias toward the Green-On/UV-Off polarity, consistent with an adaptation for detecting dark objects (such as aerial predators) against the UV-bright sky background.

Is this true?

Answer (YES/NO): YES